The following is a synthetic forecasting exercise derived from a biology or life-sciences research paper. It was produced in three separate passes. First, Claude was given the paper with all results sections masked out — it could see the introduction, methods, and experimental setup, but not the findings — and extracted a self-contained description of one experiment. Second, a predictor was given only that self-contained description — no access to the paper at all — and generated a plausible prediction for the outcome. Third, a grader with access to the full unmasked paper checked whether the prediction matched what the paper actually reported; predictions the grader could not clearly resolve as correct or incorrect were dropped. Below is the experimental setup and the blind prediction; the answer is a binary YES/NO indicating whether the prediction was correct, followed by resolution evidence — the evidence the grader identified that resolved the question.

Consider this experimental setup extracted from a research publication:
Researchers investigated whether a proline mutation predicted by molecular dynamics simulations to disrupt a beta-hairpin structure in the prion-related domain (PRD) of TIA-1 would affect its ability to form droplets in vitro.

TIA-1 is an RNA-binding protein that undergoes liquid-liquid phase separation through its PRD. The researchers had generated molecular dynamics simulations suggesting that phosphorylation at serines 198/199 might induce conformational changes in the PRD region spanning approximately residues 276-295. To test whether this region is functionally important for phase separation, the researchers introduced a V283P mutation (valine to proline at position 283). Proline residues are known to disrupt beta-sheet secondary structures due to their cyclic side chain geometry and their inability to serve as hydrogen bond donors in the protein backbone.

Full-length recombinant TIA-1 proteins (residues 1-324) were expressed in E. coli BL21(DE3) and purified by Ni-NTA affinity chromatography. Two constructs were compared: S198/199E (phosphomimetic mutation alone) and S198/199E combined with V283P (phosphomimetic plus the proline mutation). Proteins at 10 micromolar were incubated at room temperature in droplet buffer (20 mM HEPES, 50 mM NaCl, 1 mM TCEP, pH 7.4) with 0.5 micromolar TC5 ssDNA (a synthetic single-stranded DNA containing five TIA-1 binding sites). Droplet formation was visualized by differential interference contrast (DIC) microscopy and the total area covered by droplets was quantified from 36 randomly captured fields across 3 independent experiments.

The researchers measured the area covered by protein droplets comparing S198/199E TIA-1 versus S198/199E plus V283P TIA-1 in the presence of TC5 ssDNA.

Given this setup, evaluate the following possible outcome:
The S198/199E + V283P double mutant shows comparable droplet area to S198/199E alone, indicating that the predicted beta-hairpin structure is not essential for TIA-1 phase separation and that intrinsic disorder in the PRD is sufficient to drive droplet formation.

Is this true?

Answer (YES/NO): NO